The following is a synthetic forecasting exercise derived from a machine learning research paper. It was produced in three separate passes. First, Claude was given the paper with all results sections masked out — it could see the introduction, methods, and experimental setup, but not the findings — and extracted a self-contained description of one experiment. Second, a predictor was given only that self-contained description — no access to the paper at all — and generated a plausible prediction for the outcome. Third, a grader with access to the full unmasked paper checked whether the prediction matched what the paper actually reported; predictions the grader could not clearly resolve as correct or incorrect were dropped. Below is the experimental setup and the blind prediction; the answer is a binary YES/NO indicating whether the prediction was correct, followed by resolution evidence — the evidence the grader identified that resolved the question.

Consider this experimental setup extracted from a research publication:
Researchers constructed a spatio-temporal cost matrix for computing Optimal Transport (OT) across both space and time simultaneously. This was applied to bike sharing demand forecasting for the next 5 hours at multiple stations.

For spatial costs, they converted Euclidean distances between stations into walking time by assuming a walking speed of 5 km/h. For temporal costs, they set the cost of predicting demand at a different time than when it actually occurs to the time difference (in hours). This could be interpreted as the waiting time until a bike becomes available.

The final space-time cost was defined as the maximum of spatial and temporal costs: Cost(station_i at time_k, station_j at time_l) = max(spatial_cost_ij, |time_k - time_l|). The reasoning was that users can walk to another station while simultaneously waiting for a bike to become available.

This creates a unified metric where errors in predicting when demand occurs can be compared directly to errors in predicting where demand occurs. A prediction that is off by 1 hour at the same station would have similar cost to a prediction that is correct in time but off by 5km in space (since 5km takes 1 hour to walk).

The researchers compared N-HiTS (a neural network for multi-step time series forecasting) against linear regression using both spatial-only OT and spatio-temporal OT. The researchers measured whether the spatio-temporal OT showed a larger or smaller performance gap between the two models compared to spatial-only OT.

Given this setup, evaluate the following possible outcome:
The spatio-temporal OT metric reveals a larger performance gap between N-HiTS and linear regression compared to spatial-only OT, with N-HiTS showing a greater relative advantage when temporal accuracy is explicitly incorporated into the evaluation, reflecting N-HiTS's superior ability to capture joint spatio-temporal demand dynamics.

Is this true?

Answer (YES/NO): YES